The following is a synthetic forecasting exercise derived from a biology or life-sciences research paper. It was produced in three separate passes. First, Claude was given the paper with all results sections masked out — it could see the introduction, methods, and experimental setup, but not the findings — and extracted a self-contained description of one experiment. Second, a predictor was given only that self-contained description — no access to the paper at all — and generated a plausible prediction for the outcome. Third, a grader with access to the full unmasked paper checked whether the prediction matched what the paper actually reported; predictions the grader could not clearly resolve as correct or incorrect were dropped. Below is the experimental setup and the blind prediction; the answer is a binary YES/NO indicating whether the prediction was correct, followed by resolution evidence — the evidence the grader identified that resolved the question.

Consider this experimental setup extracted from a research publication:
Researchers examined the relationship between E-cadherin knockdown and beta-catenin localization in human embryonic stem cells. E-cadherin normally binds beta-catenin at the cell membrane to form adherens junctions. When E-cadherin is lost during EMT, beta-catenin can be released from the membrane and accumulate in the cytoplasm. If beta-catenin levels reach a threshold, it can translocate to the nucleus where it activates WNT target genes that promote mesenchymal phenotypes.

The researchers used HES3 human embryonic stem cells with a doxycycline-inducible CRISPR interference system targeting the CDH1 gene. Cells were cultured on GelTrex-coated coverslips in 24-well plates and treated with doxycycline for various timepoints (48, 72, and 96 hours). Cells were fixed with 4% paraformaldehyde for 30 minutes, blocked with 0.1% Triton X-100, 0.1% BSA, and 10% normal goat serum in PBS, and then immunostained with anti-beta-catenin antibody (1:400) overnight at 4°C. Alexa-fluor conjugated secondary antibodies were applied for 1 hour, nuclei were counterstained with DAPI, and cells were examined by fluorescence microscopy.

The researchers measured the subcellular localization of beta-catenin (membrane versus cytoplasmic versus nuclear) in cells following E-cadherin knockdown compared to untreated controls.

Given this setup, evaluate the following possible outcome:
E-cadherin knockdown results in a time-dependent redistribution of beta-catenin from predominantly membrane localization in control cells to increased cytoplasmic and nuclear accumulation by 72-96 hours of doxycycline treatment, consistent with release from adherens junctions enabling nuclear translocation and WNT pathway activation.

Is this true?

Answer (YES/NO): NO